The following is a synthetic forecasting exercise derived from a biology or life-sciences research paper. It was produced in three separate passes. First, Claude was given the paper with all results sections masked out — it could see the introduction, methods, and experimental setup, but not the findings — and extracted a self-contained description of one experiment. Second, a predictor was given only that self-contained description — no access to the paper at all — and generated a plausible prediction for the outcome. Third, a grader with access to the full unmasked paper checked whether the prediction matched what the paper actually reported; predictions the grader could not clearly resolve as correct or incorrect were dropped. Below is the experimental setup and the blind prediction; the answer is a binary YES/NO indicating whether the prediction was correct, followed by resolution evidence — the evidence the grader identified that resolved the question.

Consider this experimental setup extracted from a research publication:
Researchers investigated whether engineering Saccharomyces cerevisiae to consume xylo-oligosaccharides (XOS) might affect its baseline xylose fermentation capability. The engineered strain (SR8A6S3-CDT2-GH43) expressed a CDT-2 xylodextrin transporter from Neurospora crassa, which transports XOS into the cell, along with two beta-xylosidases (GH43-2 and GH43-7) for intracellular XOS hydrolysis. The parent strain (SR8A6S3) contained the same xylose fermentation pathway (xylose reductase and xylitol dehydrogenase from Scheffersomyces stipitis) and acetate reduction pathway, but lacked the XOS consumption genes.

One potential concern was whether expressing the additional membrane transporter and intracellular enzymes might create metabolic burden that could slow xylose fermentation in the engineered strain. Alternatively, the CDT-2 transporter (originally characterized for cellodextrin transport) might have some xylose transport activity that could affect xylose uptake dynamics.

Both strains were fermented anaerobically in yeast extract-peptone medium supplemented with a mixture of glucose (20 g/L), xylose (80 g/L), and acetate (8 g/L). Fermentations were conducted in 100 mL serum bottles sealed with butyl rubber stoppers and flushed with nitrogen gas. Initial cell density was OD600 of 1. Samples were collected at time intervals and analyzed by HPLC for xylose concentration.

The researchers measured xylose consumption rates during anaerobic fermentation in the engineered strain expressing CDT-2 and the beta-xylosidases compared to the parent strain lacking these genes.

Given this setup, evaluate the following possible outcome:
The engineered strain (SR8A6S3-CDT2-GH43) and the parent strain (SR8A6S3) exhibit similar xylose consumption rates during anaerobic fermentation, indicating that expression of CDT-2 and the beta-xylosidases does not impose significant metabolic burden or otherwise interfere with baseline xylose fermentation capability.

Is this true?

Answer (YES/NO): NO